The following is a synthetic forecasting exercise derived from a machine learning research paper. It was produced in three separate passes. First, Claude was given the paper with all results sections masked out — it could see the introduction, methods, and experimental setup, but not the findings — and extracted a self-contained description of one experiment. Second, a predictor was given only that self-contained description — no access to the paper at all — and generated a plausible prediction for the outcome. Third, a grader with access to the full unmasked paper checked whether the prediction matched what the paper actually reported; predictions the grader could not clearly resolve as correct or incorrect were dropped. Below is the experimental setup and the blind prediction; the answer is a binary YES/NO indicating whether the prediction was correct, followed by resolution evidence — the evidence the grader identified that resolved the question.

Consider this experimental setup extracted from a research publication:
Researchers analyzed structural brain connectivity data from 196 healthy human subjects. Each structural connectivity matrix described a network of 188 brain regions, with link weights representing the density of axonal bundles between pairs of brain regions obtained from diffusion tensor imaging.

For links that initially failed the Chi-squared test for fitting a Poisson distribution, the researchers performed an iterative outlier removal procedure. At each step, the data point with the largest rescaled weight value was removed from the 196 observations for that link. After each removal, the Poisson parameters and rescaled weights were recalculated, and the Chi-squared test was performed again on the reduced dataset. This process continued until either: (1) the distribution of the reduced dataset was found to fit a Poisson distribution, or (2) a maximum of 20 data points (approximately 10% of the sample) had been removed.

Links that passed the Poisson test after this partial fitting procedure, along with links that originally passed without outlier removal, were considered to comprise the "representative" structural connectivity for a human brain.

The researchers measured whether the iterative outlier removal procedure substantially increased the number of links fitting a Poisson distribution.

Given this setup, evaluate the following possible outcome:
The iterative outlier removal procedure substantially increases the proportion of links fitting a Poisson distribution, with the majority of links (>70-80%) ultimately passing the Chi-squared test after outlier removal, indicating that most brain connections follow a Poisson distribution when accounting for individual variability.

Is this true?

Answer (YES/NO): YES